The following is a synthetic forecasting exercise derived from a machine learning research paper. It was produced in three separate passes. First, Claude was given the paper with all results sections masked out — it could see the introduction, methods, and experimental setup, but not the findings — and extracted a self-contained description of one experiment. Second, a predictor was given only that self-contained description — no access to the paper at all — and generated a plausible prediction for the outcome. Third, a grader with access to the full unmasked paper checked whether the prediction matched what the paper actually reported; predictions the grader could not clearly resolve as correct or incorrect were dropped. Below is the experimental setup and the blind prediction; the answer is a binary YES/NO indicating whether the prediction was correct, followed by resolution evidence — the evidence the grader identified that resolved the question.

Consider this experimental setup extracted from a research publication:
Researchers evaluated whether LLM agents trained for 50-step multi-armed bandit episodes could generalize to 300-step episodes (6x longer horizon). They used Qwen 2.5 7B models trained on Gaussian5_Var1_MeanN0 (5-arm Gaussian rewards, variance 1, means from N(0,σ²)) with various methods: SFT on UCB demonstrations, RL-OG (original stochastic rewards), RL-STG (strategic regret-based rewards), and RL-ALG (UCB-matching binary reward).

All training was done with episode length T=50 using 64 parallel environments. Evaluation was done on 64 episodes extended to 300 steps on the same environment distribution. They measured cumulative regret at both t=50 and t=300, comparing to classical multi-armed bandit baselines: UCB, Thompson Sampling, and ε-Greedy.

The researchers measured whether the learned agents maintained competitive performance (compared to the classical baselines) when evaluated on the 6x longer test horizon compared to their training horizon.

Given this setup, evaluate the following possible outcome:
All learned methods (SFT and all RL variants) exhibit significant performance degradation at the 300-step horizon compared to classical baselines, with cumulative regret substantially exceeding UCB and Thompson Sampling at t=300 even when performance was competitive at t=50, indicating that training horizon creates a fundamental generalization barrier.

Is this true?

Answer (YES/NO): NO